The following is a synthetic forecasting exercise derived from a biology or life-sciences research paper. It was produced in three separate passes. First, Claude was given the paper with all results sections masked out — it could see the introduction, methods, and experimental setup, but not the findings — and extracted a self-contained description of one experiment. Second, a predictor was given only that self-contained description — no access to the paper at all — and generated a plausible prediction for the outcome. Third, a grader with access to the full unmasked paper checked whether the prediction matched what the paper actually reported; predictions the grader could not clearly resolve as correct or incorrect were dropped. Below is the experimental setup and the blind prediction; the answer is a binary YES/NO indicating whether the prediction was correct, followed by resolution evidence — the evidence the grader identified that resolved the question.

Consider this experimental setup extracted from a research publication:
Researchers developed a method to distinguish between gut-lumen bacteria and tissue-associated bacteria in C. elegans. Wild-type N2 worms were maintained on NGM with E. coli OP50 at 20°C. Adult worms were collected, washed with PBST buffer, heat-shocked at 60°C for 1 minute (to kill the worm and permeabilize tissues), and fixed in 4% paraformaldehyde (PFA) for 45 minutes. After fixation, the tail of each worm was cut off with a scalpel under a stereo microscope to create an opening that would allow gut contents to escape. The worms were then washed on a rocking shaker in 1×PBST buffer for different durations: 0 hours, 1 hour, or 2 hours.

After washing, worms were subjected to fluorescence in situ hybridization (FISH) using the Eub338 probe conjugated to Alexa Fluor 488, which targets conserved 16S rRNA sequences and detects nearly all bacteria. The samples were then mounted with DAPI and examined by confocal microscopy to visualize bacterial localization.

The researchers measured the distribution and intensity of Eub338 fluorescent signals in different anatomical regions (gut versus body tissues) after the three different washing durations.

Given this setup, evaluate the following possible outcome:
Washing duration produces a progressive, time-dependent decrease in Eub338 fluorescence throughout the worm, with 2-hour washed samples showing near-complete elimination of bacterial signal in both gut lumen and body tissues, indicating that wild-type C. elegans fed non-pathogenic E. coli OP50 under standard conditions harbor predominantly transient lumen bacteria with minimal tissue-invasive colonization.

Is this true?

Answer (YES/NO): NO